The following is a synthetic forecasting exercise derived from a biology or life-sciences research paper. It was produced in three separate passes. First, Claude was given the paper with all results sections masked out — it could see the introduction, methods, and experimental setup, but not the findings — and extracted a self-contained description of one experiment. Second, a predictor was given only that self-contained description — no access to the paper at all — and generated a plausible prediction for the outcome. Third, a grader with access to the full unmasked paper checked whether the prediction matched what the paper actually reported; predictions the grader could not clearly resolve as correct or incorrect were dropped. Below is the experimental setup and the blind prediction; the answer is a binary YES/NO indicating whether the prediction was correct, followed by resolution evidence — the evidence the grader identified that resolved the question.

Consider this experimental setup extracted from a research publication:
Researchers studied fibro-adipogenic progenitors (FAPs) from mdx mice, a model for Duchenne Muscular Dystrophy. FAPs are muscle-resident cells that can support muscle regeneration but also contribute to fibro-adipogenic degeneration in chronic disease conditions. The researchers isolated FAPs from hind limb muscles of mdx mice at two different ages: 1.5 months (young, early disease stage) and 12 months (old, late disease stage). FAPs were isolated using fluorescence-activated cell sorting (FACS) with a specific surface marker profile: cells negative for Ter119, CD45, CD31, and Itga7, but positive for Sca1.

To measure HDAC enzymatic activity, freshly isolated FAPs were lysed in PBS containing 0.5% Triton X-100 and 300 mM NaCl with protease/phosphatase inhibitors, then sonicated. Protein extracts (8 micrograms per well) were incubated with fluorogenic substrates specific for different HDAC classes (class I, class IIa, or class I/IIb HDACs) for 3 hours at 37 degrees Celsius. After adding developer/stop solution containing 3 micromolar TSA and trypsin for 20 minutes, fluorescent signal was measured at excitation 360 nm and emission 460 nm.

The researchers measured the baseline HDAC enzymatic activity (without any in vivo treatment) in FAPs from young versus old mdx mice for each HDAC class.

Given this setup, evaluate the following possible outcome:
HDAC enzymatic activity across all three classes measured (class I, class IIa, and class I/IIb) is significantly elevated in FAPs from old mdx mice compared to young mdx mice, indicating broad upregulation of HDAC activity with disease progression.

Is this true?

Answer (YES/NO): YES